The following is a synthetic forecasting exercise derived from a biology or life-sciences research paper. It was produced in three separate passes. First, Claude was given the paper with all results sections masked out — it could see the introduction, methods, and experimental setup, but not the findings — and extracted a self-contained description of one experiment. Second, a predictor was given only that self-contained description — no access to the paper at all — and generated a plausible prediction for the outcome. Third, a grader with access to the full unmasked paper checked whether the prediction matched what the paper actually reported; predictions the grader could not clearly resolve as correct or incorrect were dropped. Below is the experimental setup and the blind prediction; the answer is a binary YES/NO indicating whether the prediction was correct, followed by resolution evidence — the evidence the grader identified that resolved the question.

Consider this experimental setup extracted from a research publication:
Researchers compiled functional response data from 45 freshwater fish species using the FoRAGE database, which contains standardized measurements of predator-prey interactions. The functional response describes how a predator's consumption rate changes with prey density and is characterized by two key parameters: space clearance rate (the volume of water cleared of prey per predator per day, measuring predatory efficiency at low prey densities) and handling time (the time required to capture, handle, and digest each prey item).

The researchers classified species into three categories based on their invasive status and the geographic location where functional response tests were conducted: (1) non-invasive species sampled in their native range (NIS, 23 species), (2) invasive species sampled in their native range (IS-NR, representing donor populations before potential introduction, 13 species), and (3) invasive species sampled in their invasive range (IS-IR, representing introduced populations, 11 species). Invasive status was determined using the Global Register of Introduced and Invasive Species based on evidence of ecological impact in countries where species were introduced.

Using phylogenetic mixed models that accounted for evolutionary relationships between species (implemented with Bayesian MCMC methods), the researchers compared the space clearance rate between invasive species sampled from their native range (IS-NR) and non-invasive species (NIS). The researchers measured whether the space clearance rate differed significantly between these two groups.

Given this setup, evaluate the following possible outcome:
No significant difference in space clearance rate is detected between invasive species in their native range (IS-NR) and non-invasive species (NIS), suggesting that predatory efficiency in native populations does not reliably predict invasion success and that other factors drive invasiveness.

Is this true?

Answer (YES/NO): NO